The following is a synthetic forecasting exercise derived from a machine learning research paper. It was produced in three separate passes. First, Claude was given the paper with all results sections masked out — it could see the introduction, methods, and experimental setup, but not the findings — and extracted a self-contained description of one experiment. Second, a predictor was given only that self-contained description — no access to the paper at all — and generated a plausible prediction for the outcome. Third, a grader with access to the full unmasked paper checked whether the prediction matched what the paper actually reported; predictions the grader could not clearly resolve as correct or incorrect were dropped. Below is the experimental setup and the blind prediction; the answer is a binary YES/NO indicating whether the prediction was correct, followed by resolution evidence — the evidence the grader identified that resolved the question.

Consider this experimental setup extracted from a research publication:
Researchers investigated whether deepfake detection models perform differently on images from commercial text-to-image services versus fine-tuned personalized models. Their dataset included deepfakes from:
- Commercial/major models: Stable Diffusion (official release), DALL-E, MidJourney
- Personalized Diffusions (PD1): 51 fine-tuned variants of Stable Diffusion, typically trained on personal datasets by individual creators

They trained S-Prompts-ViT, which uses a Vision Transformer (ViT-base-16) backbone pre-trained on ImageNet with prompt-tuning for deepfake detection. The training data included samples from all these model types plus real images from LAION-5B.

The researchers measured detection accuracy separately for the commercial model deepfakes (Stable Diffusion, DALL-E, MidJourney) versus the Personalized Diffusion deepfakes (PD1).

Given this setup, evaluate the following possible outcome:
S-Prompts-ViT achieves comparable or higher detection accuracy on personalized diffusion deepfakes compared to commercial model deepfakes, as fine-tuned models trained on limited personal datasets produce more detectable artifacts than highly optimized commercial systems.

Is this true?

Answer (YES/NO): YES